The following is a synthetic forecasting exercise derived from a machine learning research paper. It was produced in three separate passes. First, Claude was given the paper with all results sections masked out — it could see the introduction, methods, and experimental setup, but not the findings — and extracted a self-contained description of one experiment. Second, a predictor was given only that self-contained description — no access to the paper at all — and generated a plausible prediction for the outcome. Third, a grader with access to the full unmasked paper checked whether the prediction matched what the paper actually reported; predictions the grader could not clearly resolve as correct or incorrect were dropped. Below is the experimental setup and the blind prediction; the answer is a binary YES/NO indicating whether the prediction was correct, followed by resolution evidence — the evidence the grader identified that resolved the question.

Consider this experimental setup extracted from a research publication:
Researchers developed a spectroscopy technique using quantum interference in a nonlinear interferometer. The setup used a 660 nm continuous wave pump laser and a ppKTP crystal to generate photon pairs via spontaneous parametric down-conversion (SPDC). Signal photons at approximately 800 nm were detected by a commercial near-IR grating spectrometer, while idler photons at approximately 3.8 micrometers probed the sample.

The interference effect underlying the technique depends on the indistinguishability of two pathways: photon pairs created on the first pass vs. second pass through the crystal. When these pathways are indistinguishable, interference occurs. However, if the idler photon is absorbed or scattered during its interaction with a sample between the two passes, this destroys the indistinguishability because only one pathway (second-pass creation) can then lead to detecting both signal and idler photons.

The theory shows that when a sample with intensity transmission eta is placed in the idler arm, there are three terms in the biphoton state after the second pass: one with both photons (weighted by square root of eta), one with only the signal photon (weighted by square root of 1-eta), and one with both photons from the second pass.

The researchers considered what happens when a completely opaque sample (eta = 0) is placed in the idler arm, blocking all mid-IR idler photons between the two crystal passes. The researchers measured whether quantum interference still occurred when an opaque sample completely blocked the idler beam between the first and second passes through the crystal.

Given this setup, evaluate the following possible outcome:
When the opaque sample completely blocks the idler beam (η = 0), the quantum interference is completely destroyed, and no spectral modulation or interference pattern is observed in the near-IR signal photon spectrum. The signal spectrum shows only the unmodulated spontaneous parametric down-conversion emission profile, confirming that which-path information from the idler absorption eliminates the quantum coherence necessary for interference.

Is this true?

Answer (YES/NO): YES